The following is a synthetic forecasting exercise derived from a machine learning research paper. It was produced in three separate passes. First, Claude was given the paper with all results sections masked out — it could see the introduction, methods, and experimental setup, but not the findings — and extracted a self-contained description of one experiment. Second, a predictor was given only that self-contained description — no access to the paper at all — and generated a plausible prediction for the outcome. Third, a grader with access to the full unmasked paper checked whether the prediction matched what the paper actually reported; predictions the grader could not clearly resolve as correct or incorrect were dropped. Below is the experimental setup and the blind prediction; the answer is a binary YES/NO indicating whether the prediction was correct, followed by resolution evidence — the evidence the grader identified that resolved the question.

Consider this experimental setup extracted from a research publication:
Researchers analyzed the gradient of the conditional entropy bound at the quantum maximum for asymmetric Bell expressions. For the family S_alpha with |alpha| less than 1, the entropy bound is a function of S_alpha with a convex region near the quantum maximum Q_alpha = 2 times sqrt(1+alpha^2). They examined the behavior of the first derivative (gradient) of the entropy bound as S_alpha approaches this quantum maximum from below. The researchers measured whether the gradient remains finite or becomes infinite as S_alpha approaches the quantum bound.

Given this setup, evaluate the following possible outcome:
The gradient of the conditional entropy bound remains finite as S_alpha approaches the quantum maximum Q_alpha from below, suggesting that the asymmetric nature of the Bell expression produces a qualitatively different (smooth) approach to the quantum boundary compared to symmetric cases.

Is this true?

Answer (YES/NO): NO